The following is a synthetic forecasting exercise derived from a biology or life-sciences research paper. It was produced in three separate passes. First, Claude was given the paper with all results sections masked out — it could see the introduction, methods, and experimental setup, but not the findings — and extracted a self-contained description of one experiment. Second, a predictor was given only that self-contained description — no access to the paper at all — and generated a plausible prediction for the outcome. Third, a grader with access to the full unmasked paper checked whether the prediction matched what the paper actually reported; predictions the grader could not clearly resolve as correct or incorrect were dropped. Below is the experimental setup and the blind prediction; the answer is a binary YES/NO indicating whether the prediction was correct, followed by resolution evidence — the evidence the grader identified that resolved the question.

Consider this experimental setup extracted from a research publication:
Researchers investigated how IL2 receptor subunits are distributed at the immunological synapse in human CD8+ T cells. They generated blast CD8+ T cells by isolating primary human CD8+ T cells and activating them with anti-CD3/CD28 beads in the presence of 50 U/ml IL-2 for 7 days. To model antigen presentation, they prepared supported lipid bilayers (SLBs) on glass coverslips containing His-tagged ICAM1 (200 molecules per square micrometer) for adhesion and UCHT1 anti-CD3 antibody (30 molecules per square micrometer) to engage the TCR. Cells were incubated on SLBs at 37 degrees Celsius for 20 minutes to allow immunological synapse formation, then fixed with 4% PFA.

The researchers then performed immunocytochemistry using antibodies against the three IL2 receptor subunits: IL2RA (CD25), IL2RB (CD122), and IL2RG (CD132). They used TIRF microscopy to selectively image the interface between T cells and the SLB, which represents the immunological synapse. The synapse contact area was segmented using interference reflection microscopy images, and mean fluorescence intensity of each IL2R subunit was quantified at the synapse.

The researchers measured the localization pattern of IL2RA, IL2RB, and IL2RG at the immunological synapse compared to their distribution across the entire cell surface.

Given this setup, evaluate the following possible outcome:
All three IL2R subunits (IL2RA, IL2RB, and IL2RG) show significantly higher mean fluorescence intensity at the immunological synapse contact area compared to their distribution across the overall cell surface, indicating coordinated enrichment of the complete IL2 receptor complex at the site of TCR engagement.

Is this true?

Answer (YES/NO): NO